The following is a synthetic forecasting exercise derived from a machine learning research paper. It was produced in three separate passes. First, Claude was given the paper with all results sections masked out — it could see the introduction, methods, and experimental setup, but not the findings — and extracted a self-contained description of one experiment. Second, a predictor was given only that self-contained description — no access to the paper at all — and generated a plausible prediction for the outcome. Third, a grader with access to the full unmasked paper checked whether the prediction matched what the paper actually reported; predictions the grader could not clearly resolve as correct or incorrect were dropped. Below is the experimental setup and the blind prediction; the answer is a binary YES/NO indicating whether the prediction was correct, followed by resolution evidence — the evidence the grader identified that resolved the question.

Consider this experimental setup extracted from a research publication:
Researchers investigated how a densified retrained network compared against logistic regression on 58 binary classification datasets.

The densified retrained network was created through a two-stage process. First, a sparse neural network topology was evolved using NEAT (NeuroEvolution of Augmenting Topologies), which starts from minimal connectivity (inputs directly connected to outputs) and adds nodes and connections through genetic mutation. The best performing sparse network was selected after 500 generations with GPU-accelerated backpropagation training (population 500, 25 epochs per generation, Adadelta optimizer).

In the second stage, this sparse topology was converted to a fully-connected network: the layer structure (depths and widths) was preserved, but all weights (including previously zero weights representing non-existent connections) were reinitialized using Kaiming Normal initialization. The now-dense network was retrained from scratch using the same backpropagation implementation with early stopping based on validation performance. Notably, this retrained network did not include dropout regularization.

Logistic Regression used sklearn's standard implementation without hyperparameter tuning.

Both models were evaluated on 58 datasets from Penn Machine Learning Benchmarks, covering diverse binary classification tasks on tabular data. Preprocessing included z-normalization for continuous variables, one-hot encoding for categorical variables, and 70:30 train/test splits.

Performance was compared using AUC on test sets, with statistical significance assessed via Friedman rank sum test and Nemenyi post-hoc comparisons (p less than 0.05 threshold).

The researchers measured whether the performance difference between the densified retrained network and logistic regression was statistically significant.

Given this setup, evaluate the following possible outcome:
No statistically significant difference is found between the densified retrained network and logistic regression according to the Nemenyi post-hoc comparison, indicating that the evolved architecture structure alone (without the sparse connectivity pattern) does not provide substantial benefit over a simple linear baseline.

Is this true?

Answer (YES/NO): YES